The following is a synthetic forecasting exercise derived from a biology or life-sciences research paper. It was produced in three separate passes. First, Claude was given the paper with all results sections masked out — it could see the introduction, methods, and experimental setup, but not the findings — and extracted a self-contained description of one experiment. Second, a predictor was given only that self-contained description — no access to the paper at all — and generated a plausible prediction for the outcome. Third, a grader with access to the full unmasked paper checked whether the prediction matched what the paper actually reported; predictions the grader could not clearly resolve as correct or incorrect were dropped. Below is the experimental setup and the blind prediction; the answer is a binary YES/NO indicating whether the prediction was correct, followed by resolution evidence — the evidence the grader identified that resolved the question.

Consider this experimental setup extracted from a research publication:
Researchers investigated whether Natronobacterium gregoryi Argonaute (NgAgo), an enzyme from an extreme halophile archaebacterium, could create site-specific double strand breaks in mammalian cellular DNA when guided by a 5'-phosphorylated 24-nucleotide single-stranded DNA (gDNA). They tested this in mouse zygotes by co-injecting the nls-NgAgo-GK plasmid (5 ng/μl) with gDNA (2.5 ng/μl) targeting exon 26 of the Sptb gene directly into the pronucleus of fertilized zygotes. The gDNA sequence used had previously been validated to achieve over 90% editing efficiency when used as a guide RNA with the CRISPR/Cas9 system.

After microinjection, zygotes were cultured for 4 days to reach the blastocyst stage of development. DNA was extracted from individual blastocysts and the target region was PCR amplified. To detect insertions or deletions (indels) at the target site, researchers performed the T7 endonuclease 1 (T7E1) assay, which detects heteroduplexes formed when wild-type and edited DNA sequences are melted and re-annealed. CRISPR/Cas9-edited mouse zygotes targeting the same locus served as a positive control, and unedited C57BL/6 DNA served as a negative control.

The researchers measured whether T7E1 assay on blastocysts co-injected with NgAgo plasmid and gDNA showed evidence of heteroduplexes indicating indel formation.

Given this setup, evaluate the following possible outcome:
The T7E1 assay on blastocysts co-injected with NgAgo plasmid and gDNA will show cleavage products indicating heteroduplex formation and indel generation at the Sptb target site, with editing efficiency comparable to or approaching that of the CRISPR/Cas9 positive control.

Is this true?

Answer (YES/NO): NO